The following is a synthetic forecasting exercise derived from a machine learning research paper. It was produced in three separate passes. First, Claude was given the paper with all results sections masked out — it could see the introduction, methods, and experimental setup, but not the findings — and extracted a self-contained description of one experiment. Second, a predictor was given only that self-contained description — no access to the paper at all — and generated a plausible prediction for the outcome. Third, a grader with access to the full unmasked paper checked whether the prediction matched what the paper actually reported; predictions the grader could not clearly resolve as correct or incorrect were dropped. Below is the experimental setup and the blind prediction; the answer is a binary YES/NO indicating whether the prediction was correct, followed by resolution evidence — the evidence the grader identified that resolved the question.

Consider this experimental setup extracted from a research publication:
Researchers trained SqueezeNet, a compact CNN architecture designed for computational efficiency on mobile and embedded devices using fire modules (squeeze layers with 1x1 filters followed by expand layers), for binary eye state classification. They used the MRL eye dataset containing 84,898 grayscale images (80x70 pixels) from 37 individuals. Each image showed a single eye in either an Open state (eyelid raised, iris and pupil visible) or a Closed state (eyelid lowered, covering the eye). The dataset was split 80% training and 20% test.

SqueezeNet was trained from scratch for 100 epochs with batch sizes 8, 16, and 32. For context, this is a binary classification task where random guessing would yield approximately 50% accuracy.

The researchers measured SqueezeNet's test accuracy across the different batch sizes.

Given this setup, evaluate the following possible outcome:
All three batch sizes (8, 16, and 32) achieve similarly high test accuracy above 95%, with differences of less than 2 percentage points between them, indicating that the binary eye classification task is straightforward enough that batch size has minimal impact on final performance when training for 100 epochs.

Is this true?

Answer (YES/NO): NO